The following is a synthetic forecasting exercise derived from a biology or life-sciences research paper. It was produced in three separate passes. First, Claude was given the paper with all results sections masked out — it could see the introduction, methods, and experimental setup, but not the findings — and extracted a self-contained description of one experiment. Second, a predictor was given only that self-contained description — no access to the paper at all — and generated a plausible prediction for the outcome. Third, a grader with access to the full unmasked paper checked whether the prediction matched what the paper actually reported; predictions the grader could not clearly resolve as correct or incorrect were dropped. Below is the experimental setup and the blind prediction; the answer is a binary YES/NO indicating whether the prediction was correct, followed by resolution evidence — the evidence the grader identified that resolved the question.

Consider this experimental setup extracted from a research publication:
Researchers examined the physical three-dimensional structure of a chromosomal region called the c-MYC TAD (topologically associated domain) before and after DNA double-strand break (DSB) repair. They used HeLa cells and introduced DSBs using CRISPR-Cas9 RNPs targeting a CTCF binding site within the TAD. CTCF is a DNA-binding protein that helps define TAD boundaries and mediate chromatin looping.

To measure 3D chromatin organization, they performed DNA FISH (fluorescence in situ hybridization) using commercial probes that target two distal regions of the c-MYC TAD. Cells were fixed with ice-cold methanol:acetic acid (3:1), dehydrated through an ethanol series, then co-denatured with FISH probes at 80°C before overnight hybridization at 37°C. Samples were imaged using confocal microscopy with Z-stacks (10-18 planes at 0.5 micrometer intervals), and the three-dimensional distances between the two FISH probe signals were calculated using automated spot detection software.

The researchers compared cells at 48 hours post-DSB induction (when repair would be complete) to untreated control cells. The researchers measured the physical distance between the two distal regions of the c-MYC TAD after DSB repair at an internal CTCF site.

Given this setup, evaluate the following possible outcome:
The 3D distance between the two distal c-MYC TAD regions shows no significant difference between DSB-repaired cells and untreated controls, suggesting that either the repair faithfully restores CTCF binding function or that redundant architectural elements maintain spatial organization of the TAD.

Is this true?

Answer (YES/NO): NO